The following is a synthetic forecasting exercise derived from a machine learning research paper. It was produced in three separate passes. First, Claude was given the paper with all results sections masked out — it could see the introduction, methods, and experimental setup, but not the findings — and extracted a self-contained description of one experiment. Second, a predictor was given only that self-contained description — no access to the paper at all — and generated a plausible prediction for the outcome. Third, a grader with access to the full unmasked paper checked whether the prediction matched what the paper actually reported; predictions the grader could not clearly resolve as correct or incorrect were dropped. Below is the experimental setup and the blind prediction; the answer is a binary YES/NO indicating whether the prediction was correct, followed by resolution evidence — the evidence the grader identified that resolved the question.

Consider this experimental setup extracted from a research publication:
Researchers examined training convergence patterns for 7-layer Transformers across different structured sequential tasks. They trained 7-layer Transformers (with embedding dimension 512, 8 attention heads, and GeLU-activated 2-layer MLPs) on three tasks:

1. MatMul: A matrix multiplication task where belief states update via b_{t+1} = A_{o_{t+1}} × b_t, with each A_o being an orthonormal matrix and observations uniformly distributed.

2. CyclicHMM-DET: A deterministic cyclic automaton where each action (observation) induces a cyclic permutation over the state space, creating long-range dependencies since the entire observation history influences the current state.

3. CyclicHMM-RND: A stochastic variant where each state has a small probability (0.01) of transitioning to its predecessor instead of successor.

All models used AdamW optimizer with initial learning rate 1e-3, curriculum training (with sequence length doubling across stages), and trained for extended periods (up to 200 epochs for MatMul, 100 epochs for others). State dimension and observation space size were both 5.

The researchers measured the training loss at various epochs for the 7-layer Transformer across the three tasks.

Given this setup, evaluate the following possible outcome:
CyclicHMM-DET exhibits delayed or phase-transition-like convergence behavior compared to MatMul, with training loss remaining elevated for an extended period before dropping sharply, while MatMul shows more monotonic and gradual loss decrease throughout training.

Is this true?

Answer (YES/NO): NO